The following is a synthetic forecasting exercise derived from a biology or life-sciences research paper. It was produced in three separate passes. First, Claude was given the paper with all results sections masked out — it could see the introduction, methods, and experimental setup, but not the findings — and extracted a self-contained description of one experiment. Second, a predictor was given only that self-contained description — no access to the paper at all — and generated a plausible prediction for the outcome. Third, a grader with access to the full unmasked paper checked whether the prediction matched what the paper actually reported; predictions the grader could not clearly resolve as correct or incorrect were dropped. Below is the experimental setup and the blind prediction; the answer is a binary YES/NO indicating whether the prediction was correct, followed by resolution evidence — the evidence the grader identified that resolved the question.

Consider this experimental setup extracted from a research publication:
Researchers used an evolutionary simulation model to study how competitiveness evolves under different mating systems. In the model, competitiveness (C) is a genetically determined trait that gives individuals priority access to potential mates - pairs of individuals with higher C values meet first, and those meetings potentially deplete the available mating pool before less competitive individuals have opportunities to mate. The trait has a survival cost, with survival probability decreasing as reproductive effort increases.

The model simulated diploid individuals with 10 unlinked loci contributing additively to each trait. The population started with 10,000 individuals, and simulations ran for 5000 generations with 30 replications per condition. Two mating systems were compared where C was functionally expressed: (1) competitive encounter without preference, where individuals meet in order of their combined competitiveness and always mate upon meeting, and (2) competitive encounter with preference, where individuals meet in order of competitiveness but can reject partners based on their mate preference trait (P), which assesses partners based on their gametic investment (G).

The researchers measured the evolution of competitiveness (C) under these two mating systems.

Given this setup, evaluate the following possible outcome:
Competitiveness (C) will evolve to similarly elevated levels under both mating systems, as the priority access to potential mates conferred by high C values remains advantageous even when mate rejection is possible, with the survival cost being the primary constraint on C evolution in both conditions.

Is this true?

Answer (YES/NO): NO